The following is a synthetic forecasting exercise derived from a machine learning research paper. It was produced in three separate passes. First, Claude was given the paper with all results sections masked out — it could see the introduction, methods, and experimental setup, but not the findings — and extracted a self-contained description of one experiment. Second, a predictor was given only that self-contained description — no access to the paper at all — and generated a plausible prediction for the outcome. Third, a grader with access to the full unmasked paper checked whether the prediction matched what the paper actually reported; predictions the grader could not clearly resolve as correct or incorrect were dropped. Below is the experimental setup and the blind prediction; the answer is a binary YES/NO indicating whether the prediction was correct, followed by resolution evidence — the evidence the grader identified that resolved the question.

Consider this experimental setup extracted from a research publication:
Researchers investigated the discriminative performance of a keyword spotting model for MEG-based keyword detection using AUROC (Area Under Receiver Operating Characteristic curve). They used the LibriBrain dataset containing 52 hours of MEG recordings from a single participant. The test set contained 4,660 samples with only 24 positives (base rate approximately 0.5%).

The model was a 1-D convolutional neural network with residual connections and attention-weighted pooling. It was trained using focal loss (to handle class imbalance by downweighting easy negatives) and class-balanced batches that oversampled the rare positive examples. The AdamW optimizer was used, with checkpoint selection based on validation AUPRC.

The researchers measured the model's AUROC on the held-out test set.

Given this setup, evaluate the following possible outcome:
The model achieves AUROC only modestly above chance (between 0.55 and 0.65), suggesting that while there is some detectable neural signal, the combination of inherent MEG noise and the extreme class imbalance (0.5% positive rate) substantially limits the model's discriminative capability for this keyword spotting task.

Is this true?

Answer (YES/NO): NO